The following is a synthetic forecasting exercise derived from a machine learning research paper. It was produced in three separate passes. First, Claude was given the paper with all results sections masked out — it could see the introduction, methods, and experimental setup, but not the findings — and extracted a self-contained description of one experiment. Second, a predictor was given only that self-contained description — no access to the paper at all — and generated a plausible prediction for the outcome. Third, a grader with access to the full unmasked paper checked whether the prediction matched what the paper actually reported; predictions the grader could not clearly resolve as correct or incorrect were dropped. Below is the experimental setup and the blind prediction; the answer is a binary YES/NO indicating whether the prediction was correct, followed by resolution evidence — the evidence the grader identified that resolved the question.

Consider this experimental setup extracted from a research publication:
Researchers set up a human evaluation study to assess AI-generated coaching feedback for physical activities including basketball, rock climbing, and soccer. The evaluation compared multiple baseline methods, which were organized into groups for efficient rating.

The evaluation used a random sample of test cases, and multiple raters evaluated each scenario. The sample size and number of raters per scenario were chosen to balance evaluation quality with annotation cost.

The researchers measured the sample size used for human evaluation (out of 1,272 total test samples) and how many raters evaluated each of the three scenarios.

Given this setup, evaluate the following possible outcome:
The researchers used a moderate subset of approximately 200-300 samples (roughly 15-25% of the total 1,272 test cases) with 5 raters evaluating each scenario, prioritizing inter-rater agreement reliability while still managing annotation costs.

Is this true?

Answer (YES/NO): YES